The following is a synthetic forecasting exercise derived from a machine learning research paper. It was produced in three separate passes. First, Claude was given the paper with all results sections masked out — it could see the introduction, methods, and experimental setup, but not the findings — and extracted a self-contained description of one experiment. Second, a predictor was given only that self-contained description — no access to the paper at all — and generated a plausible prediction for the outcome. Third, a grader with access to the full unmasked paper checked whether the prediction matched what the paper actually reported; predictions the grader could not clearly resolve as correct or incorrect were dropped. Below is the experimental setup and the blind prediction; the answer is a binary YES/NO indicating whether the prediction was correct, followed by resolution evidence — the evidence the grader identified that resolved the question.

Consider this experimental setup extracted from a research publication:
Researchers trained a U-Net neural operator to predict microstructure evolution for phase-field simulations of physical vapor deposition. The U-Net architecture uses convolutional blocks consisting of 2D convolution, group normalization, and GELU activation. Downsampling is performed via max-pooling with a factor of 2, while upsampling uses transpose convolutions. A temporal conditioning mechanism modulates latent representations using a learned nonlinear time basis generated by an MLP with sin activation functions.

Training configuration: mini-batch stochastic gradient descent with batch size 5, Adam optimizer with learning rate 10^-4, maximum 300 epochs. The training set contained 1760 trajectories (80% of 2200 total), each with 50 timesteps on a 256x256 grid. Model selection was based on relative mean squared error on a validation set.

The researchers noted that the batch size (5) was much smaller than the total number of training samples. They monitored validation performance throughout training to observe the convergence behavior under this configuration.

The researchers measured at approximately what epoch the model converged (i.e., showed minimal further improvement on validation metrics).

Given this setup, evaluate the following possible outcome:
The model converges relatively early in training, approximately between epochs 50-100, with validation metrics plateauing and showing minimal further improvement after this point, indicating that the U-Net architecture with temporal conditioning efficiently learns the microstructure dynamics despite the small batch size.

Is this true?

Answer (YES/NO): NO